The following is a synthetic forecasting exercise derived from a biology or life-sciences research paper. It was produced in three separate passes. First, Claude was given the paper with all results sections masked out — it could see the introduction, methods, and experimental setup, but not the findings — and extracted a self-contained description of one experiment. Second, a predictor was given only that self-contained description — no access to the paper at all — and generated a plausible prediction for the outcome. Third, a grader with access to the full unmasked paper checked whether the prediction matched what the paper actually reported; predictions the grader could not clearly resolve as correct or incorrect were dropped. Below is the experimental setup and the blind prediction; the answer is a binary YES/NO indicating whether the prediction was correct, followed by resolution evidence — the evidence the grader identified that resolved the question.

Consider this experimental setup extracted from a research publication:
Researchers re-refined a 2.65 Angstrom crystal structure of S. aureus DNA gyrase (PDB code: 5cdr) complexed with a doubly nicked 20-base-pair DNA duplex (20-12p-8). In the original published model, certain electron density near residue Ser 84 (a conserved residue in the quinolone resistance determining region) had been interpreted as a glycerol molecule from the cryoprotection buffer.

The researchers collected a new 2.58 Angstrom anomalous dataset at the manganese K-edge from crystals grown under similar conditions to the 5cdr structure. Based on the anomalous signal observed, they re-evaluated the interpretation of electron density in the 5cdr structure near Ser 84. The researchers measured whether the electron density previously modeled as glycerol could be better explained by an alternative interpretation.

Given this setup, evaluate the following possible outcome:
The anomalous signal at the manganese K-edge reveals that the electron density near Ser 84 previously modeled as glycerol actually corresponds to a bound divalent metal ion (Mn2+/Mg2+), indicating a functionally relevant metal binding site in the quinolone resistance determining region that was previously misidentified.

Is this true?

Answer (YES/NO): YES